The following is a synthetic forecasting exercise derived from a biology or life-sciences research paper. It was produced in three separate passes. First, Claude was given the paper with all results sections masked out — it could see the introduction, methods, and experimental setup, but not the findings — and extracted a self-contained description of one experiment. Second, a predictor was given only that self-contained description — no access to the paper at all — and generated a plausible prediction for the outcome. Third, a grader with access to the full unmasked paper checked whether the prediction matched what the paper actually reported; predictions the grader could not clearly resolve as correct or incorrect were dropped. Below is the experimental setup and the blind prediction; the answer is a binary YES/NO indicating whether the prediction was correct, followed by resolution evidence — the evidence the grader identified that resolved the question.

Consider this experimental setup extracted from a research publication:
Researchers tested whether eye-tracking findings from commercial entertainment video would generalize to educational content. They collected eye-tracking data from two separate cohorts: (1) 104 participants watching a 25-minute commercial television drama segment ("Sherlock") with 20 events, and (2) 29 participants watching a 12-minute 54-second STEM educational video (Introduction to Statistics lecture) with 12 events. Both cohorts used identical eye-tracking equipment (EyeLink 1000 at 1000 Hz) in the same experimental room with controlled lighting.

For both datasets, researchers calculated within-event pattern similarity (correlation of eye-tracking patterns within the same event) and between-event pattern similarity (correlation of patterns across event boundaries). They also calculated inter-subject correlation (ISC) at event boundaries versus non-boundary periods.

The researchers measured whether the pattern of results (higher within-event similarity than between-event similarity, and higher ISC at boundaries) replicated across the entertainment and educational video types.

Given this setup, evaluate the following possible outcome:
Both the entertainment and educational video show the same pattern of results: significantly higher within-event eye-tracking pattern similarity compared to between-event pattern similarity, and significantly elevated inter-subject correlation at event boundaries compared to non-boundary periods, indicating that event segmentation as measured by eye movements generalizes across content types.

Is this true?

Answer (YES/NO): NO